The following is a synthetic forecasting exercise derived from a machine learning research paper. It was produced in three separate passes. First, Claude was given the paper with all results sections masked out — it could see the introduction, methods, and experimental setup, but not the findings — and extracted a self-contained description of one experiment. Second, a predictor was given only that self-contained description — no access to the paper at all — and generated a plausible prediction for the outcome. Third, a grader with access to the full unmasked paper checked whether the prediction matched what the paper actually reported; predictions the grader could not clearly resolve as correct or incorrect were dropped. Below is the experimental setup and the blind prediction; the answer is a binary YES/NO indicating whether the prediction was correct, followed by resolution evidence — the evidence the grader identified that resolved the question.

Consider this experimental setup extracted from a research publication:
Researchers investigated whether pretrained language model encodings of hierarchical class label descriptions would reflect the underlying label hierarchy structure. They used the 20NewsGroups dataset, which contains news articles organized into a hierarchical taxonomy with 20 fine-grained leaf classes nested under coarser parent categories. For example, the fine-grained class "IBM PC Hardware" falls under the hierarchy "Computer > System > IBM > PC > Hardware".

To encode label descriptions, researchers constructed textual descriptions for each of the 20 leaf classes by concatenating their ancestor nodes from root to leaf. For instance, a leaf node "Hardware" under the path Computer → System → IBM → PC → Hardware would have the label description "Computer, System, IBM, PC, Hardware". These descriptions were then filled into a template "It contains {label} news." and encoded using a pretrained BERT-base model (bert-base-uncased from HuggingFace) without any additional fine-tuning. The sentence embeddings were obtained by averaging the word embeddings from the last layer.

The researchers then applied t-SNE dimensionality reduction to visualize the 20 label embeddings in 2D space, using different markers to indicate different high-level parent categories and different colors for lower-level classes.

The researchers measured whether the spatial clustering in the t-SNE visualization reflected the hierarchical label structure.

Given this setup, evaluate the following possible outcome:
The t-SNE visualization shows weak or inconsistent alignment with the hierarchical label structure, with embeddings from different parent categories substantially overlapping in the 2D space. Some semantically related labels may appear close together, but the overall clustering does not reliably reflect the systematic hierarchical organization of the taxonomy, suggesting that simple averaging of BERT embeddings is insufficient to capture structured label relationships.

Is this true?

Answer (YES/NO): NO